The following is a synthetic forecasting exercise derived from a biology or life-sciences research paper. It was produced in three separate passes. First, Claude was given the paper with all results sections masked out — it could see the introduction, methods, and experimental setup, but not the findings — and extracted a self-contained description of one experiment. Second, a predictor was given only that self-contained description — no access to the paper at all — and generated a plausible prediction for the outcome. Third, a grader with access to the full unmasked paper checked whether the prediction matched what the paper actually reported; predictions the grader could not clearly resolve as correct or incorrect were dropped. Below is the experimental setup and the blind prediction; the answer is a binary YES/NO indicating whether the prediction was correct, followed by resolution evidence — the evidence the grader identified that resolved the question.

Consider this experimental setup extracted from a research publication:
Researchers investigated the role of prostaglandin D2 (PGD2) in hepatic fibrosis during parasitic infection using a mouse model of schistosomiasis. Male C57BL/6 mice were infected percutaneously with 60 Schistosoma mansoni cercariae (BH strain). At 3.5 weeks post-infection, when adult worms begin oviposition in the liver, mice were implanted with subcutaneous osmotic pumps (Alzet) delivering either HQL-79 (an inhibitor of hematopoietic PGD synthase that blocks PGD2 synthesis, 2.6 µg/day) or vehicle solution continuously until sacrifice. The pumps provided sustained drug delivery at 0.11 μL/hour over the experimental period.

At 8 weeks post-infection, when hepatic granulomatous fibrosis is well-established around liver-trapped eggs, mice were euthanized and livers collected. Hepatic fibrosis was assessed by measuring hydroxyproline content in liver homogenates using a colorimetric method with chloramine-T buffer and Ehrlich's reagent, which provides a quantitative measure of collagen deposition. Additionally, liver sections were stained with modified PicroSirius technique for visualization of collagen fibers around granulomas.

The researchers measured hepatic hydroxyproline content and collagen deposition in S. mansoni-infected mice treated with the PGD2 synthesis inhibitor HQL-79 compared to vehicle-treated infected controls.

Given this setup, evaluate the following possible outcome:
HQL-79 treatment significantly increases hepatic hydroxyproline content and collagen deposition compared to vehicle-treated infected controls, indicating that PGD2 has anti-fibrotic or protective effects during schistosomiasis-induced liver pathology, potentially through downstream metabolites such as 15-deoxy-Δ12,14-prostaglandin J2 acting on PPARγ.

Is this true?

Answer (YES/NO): YES